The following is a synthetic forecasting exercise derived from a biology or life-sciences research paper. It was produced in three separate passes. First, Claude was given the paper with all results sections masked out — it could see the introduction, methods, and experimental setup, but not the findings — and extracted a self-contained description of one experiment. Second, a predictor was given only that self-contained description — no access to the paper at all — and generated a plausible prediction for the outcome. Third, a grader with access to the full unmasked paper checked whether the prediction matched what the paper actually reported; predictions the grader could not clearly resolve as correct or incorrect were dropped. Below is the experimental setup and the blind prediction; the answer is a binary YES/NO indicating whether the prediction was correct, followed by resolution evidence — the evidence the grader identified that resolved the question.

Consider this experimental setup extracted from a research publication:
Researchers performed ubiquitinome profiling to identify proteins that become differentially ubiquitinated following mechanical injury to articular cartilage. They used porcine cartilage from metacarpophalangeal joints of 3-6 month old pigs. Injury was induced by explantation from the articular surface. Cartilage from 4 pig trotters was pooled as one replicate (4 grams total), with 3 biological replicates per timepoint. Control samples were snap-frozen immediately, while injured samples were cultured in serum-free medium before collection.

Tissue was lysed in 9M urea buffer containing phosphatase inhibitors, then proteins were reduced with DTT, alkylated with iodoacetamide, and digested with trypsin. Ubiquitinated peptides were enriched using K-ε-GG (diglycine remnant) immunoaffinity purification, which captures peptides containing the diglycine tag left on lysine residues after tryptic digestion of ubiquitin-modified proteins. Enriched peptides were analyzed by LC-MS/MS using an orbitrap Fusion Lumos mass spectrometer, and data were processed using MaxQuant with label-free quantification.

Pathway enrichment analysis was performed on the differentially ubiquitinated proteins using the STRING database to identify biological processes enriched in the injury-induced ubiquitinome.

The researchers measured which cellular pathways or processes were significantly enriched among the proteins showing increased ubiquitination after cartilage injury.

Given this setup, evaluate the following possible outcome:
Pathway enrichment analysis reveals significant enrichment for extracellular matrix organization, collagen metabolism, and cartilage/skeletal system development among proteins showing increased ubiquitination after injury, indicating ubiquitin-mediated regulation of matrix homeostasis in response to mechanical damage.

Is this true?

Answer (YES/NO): NO